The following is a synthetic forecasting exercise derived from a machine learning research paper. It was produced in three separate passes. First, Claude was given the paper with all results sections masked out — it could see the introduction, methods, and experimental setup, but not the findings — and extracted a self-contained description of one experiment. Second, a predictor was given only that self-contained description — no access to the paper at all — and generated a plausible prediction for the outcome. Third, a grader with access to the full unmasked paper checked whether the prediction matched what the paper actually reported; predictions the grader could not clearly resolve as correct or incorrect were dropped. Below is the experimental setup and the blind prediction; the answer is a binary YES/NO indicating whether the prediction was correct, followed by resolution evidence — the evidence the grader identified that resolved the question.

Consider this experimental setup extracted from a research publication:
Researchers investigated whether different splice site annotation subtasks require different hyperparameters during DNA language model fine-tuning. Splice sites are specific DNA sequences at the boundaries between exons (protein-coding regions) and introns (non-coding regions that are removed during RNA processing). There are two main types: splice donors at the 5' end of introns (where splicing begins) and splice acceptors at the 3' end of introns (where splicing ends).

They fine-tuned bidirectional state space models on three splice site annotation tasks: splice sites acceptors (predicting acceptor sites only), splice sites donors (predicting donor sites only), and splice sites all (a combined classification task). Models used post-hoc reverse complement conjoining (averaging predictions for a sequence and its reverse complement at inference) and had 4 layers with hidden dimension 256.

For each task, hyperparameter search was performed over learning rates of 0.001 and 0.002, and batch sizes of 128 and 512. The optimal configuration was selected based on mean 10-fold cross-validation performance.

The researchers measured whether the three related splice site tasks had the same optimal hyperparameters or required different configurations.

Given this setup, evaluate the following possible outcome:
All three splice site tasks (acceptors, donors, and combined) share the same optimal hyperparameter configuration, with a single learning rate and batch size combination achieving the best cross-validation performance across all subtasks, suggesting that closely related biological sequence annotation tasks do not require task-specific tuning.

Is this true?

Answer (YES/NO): NO